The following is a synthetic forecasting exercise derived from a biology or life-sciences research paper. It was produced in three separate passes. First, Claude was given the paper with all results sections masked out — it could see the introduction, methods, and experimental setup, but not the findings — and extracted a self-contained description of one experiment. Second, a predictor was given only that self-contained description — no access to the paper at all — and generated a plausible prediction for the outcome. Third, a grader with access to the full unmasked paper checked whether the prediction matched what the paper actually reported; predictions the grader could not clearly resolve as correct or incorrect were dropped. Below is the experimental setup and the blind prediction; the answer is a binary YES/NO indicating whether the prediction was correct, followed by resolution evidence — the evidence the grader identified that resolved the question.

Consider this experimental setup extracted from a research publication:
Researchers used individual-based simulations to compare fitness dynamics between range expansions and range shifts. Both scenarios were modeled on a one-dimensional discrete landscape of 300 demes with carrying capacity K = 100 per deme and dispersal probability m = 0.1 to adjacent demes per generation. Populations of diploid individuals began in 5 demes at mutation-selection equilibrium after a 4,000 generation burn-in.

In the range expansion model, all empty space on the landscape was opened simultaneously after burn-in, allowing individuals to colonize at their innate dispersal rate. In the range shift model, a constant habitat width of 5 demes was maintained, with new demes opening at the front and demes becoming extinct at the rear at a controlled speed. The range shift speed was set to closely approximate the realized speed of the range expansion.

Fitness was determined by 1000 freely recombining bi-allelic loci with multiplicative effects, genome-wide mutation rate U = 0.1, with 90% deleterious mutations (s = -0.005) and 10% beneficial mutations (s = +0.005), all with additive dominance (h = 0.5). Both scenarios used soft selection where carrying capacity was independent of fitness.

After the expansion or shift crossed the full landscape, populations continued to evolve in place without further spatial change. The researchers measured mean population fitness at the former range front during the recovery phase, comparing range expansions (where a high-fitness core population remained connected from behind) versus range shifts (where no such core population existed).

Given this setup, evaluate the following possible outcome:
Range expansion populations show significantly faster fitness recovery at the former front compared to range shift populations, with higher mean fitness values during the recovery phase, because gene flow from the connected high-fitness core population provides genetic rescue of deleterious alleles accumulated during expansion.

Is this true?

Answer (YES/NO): YES